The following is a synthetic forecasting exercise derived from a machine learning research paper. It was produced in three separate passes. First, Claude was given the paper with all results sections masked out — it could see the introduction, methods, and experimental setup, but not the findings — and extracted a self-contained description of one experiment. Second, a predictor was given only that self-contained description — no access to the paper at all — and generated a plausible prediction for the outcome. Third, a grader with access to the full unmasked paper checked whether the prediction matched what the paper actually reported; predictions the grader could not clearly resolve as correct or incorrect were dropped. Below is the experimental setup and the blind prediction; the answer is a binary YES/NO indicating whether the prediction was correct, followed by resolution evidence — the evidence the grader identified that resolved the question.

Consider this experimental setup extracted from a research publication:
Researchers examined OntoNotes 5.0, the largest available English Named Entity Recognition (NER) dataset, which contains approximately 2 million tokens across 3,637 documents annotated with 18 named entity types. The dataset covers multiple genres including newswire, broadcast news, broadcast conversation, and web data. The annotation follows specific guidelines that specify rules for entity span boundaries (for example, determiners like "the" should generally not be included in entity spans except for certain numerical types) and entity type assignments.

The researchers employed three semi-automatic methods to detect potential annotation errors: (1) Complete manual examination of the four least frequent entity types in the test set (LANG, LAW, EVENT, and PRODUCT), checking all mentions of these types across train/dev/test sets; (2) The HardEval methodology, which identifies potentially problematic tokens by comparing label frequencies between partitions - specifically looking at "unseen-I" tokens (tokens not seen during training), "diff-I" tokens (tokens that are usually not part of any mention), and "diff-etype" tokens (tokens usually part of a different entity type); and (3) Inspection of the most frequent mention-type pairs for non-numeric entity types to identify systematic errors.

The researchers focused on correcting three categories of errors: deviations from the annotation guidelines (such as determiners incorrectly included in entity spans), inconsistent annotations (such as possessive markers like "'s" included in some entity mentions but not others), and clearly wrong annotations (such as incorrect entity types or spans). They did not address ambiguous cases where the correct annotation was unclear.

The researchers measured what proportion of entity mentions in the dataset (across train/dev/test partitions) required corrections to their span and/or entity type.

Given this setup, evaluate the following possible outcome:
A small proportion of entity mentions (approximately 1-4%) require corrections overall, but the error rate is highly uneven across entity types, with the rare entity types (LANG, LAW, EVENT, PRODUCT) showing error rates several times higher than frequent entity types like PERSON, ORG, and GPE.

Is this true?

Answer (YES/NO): NO